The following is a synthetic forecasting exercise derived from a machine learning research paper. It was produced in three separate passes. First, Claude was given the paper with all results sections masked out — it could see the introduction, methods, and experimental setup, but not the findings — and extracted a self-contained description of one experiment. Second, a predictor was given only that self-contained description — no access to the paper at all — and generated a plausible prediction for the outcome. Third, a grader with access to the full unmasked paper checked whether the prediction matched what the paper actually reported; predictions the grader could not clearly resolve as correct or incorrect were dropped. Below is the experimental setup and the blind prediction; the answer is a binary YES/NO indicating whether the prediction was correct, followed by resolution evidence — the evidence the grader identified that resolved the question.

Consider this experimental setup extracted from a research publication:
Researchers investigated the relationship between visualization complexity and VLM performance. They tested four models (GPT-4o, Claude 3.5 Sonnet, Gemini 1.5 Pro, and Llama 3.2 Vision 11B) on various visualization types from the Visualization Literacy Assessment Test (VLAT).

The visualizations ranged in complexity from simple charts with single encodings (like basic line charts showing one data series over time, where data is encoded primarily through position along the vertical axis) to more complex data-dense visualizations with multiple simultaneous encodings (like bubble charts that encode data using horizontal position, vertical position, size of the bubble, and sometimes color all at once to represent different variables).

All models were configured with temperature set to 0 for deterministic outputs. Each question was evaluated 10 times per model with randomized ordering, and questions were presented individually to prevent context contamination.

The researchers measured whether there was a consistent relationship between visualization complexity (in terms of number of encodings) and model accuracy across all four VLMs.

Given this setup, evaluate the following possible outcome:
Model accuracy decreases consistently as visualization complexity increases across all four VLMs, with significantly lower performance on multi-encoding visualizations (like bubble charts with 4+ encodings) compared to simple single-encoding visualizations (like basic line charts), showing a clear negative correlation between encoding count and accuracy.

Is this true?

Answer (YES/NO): YES